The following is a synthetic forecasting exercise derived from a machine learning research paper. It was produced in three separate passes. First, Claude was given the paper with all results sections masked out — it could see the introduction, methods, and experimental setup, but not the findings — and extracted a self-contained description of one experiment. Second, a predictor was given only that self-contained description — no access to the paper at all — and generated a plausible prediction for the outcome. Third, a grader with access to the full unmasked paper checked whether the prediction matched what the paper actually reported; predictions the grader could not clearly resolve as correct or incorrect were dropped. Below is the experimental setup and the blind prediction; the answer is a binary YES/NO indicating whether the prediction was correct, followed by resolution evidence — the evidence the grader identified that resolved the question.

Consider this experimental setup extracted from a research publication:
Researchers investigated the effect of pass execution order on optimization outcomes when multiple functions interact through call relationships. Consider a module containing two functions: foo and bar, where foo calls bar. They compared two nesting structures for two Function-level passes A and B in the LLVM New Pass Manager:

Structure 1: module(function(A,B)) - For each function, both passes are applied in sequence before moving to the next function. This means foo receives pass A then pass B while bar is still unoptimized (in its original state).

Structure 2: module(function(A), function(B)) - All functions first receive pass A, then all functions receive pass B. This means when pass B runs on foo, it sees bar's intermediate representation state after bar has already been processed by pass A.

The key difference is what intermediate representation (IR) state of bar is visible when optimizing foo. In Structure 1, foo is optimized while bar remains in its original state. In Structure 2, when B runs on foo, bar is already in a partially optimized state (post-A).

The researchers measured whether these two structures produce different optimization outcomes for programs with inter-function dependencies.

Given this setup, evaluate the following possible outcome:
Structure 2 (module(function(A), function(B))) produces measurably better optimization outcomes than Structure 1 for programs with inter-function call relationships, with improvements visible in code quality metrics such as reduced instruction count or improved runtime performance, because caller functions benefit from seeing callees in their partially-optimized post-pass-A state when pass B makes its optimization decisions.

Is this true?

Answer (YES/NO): NO